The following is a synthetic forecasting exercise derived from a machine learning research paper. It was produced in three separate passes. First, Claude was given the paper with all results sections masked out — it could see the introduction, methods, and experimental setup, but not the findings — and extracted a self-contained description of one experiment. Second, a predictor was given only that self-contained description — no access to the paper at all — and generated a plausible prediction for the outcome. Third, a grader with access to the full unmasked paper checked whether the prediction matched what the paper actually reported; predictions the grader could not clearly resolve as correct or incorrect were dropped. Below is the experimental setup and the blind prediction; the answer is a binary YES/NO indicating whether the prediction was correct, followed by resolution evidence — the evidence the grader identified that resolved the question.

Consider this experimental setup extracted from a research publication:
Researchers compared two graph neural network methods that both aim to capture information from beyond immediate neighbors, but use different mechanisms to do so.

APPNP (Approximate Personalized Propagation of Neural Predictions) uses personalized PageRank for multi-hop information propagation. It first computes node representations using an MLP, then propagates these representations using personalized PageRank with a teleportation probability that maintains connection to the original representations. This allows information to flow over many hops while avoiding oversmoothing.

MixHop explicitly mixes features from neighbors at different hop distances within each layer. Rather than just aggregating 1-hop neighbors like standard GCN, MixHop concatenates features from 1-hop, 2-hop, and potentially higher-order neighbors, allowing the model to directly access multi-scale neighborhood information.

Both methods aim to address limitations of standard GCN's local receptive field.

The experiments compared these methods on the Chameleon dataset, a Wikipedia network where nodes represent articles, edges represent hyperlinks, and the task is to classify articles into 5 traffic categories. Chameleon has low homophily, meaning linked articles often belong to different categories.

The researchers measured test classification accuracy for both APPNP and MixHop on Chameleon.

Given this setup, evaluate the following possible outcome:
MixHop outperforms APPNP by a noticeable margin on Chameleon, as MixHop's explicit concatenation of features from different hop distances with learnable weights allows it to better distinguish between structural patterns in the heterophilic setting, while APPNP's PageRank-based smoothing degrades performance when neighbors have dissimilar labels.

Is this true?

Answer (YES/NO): YES